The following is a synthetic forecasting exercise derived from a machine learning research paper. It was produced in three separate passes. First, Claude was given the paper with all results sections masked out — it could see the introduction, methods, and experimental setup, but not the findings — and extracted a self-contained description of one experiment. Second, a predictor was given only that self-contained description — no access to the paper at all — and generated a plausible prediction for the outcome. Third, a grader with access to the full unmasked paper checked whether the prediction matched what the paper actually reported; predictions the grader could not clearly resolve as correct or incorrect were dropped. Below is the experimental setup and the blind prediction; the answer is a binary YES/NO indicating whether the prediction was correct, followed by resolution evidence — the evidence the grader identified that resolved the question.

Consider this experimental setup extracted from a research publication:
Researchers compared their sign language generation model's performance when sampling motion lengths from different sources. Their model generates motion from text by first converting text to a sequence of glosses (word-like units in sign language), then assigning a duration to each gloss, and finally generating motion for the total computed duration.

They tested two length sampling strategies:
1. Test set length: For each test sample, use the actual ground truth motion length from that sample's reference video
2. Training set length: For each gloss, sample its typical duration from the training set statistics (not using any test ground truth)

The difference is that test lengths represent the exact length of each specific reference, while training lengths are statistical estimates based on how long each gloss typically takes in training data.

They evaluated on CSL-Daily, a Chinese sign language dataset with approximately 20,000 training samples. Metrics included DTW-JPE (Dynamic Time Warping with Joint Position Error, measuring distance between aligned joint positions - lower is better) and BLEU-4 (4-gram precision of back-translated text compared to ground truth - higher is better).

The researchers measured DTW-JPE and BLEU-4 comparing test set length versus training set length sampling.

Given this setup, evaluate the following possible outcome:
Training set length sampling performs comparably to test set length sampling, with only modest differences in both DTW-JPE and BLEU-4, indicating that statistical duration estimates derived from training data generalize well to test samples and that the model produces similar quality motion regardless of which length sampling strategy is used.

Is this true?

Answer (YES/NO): NO